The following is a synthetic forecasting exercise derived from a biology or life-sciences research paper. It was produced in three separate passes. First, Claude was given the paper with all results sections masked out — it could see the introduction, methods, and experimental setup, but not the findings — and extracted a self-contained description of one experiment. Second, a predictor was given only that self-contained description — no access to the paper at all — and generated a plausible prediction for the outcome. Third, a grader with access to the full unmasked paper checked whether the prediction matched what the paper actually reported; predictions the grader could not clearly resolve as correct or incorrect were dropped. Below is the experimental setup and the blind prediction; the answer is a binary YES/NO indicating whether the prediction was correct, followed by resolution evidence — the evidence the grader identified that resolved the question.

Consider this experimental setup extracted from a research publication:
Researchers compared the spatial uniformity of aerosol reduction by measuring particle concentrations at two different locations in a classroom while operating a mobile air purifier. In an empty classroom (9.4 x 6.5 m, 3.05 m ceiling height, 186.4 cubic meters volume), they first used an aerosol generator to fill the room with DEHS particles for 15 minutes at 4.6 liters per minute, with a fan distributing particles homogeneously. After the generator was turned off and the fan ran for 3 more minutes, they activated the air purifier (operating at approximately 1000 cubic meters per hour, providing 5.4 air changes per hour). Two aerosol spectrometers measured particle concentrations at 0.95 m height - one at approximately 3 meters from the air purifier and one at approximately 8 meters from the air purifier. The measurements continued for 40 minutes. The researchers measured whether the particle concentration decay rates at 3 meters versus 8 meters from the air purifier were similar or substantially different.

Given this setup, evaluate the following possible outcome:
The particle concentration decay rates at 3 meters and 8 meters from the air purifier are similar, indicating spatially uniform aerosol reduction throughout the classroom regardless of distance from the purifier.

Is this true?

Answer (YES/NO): YES